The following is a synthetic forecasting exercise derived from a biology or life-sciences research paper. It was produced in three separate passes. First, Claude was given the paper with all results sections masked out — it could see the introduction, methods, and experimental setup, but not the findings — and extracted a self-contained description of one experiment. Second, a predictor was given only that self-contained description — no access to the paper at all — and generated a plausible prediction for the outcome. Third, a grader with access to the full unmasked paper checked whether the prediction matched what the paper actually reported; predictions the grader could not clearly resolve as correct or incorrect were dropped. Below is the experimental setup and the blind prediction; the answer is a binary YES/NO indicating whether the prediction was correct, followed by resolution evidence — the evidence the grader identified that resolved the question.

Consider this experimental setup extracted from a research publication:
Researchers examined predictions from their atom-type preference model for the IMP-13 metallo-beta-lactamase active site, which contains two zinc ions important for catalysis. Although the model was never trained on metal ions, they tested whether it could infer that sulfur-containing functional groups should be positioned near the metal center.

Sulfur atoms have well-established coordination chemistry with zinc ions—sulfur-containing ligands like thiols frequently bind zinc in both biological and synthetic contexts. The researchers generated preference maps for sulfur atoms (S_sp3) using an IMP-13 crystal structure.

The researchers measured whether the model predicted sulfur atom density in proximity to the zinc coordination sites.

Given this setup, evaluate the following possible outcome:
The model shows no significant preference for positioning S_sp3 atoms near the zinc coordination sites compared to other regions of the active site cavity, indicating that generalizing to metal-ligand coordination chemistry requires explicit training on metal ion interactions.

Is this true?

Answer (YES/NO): NO